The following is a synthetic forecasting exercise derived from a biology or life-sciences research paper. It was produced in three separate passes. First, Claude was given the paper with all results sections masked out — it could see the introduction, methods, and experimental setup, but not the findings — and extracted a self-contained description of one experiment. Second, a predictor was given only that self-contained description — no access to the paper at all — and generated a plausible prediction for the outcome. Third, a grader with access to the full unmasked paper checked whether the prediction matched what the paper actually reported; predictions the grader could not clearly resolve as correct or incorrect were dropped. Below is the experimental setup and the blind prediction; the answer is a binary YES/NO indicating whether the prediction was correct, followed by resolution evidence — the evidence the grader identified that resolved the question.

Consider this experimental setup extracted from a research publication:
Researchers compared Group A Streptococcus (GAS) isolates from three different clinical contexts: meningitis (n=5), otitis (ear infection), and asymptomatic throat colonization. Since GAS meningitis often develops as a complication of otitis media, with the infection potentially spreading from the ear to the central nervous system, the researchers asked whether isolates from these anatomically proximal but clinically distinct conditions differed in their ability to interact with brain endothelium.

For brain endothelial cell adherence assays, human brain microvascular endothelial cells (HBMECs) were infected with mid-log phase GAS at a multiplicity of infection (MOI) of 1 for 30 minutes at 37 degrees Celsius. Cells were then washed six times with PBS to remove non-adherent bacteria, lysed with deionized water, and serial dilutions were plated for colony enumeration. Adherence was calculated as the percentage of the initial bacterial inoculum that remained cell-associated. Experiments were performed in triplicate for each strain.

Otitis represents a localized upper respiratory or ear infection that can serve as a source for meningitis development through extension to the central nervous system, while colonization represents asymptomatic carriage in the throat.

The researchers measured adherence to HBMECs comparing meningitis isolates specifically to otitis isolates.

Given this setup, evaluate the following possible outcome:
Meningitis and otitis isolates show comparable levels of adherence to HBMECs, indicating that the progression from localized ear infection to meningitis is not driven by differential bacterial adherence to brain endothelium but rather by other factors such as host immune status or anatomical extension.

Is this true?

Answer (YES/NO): YES